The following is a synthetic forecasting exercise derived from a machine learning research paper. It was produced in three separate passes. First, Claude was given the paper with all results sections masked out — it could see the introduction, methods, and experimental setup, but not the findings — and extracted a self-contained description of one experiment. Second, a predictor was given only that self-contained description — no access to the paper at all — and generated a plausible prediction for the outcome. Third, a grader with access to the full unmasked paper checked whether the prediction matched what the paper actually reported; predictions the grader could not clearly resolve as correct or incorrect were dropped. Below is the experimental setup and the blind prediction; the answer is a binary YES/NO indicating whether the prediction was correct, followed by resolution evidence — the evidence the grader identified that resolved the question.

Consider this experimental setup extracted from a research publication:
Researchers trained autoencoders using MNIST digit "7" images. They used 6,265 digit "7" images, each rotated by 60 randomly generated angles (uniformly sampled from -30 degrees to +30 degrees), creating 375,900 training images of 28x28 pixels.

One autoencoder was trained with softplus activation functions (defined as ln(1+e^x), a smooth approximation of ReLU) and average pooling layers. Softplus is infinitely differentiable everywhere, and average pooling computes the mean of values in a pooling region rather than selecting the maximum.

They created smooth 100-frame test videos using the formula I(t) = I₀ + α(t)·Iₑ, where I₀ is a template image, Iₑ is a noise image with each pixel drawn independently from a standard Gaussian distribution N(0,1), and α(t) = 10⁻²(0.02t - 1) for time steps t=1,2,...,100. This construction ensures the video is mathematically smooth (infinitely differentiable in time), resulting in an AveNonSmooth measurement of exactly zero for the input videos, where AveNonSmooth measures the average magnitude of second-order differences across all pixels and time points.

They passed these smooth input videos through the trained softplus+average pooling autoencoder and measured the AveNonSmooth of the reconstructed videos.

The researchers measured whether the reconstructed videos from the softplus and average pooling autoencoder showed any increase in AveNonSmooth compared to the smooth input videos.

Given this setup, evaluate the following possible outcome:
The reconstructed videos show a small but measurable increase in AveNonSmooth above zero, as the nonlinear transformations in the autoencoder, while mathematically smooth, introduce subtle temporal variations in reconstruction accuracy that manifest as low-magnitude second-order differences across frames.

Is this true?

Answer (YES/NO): YES